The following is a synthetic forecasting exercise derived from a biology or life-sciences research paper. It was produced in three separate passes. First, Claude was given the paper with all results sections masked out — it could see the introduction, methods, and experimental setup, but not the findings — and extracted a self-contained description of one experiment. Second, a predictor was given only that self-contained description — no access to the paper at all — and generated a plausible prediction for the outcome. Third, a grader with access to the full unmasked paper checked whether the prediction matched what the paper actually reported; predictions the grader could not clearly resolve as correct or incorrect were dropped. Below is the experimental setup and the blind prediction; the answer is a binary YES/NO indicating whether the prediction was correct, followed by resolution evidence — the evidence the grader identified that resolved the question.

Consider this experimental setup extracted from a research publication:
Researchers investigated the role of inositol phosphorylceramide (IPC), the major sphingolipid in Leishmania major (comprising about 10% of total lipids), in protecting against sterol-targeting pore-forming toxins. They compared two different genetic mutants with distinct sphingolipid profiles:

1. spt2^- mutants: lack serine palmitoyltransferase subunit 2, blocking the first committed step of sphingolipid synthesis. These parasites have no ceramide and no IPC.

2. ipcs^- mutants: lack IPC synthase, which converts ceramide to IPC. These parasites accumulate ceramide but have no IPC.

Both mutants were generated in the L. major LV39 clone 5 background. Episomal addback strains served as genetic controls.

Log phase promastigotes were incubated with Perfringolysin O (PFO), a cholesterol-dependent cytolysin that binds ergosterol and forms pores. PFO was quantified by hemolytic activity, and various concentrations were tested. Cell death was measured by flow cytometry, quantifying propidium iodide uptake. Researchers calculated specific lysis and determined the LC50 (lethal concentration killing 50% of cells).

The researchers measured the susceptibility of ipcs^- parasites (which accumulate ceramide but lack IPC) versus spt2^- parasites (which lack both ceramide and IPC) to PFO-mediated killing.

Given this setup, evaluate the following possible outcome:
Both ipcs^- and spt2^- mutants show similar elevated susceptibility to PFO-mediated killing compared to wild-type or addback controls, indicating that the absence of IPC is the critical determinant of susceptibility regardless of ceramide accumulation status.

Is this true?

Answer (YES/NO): NO